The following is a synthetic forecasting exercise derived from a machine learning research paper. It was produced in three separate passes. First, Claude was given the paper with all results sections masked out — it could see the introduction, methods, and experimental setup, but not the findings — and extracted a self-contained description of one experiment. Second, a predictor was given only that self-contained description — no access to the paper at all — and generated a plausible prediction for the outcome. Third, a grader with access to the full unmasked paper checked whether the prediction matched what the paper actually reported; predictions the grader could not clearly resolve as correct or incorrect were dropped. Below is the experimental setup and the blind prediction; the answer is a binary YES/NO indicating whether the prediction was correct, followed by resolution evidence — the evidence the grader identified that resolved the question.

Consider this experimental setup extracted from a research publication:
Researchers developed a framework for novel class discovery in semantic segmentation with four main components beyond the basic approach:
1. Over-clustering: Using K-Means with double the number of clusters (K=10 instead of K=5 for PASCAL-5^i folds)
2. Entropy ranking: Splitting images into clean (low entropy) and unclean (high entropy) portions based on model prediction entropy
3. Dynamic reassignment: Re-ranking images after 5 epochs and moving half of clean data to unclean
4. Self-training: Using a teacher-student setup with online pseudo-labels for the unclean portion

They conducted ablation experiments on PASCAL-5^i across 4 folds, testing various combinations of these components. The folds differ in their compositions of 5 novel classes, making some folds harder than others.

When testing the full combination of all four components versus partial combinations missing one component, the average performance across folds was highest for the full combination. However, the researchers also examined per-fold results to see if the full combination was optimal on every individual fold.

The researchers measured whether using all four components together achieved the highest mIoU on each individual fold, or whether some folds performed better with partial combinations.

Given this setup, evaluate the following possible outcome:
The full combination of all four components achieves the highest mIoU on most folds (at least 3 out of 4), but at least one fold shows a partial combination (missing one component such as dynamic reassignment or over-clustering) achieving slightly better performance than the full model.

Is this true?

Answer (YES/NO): YES